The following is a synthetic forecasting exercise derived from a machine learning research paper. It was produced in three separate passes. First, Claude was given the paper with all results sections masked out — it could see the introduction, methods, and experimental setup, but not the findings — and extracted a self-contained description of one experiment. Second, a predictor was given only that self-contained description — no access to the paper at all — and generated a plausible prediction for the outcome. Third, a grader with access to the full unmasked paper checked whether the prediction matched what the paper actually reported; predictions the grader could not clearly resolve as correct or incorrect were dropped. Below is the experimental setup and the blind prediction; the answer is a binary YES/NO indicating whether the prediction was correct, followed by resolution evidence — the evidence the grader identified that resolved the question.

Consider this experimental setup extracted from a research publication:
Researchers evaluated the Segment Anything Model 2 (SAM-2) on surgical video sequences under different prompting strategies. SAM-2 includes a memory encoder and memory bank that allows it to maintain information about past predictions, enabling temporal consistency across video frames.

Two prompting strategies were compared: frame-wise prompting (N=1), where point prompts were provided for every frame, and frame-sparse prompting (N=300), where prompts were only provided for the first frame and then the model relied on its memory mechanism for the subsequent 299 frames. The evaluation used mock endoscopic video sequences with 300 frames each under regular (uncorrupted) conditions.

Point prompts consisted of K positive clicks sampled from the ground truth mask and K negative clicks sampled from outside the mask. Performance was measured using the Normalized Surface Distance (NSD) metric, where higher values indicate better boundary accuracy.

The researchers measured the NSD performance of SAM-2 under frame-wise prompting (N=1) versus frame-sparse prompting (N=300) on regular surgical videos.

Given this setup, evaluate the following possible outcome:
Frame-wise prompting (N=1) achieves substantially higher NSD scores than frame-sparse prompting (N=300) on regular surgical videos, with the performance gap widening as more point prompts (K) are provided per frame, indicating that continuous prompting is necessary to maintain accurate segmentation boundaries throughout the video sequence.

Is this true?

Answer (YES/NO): NO